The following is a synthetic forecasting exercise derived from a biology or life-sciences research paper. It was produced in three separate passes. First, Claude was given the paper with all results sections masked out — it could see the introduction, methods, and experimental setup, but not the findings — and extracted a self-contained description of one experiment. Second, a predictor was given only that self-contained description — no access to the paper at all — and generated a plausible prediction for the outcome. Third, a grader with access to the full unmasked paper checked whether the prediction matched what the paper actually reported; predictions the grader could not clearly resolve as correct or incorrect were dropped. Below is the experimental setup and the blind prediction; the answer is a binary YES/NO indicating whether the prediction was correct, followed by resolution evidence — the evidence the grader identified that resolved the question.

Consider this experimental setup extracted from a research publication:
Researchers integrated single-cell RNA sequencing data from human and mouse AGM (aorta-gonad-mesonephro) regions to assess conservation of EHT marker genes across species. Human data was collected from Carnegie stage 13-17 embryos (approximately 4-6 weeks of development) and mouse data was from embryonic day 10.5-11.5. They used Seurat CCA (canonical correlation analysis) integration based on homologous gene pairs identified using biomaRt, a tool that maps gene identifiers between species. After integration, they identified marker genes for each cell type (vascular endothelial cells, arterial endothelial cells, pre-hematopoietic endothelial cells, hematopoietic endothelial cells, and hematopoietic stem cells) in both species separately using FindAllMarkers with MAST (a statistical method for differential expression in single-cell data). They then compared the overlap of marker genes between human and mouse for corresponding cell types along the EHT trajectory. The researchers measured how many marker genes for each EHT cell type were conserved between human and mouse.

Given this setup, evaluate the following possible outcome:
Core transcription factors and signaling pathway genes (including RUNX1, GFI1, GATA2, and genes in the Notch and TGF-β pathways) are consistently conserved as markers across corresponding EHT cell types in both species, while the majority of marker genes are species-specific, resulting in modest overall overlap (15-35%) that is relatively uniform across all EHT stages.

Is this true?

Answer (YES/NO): NO